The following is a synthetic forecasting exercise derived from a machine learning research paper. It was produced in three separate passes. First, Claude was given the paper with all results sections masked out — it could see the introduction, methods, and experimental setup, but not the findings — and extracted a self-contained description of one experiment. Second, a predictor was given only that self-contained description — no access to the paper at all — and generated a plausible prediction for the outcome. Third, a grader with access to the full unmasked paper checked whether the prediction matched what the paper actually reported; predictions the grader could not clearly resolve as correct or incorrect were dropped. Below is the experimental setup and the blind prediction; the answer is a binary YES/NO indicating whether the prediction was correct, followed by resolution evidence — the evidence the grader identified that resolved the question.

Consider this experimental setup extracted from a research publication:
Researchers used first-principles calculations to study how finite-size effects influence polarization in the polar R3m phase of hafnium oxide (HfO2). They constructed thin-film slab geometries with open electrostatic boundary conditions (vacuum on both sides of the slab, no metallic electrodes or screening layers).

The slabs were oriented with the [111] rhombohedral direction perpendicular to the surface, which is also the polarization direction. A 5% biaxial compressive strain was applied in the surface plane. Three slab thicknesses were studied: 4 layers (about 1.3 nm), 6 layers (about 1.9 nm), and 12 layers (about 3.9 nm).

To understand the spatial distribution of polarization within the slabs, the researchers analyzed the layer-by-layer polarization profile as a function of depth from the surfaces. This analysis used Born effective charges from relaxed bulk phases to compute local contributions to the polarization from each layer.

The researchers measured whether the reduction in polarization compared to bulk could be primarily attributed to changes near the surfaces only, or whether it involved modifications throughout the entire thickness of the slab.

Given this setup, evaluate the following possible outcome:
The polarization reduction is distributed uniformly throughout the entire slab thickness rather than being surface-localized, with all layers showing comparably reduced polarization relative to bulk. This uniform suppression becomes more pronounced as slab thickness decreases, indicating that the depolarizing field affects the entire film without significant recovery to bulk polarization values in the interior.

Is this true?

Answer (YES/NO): NO